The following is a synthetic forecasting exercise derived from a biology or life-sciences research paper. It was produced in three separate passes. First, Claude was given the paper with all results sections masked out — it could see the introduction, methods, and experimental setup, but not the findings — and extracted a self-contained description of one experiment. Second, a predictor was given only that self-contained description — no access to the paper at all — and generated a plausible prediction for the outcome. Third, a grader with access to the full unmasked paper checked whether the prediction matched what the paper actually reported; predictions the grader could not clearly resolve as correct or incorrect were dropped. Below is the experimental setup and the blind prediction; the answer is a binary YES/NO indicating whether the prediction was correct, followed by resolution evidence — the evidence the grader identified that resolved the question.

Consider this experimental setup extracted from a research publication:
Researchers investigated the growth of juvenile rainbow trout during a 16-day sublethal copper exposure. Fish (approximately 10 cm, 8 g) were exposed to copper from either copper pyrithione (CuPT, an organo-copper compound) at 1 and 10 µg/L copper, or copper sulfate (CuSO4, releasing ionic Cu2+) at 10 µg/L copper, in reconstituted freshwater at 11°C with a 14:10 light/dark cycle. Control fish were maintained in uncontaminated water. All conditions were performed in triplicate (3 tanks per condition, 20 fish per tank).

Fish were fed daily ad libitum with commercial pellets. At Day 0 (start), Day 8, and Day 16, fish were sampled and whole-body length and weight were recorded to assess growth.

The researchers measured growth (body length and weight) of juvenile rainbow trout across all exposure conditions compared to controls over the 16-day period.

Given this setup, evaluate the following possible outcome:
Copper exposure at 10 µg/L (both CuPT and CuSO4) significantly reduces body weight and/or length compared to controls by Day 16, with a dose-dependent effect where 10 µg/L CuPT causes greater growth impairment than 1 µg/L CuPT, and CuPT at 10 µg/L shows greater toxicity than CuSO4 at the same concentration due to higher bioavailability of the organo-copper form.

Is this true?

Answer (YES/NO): NO